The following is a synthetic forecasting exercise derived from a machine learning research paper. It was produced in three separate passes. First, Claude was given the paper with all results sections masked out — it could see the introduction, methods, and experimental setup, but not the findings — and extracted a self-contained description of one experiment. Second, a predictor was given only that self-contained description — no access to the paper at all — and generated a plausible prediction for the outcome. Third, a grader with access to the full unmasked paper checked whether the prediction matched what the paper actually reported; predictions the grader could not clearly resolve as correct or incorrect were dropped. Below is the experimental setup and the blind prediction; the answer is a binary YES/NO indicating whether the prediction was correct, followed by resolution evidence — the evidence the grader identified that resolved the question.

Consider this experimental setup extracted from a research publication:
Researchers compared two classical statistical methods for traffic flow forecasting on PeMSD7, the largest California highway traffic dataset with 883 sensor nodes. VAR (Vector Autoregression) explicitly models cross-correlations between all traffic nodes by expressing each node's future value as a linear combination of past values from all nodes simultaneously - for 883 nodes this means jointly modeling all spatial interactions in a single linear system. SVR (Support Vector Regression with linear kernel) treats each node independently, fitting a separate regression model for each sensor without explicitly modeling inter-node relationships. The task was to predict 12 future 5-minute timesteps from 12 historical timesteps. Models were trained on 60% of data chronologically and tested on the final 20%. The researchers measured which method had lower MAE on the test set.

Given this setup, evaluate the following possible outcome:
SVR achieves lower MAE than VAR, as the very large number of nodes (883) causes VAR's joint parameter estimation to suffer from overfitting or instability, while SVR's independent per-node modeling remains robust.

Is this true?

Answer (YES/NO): YES